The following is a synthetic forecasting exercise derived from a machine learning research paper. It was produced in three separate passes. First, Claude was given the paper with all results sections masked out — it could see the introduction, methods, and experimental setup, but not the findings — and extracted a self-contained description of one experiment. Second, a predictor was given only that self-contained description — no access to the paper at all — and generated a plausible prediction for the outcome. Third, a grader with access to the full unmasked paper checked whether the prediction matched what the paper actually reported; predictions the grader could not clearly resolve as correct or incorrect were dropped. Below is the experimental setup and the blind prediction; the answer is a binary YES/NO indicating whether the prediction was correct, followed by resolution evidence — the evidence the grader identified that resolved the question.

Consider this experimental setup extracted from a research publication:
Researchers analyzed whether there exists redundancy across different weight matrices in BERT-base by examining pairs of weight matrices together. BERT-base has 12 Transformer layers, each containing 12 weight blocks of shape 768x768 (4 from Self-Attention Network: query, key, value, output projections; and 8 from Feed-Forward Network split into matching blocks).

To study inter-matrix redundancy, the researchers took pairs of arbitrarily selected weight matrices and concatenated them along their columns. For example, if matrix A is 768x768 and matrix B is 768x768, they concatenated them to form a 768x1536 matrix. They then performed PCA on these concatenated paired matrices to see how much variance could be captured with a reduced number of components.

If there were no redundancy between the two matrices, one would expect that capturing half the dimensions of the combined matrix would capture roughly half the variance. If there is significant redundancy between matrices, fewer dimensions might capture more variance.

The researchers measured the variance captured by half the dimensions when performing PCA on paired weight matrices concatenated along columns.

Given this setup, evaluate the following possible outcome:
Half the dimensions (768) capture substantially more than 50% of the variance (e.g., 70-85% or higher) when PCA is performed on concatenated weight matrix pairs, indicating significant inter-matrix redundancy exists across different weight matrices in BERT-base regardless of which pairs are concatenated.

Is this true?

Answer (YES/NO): YES